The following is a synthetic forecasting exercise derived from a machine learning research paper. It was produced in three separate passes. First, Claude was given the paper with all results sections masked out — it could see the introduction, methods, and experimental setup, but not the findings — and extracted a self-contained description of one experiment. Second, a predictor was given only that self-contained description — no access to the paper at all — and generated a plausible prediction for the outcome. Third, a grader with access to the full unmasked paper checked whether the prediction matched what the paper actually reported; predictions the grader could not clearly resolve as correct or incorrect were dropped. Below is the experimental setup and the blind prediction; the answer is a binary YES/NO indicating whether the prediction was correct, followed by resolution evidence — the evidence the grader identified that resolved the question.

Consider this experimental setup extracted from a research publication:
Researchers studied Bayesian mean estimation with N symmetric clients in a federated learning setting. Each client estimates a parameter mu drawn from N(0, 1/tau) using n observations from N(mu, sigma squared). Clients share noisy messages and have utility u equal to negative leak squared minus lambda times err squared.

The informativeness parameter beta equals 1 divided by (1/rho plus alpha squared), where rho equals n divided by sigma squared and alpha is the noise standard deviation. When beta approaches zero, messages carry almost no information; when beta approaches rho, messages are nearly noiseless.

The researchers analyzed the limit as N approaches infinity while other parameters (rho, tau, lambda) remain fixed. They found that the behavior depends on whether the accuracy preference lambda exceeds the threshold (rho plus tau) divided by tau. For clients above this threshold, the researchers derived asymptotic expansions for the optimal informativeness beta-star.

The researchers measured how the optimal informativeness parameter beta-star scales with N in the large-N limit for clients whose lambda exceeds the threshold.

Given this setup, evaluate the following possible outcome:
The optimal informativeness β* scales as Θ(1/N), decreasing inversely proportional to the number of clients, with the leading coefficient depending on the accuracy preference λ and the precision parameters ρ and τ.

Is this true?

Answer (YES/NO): NO